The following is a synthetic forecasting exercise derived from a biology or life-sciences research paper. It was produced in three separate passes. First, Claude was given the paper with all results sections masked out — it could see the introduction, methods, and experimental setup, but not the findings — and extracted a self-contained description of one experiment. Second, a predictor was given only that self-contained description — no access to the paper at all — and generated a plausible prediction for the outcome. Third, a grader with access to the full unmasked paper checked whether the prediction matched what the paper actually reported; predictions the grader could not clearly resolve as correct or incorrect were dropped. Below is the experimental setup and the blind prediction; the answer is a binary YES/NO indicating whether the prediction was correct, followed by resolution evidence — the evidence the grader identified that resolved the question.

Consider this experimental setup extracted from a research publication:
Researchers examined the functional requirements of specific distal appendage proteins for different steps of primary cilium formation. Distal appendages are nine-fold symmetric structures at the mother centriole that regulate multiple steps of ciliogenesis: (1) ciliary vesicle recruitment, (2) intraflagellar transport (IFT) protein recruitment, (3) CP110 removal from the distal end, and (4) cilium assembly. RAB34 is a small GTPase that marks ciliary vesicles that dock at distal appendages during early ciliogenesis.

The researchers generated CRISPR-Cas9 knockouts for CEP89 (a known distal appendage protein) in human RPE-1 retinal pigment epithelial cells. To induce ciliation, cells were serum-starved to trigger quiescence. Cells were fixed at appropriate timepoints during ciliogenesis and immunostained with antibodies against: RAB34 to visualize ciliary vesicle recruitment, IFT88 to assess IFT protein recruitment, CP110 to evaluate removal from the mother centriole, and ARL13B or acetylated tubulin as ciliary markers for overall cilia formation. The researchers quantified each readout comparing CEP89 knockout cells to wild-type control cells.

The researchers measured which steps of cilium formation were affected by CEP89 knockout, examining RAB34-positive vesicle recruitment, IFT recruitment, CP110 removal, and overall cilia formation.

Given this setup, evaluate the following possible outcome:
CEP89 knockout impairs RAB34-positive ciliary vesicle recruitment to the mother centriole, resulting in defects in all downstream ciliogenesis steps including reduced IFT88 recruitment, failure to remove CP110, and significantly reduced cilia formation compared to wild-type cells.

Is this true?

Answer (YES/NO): NO